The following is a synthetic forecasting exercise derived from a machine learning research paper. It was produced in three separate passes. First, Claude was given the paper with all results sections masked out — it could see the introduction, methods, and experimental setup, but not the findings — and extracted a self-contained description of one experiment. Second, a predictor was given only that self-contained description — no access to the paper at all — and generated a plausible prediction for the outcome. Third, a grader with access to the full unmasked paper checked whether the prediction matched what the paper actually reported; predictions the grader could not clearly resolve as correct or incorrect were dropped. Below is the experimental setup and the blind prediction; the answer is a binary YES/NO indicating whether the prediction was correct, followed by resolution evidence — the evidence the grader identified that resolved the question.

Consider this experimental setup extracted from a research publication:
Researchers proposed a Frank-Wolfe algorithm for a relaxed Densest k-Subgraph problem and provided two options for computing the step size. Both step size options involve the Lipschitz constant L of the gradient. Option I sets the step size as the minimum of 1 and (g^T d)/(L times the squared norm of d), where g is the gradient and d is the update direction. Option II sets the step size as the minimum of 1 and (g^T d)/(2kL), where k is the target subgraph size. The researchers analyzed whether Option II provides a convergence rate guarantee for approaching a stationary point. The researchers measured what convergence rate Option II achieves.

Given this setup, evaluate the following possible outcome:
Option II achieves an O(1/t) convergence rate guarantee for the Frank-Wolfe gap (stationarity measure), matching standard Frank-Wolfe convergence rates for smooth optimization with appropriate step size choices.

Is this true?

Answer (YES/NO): NO